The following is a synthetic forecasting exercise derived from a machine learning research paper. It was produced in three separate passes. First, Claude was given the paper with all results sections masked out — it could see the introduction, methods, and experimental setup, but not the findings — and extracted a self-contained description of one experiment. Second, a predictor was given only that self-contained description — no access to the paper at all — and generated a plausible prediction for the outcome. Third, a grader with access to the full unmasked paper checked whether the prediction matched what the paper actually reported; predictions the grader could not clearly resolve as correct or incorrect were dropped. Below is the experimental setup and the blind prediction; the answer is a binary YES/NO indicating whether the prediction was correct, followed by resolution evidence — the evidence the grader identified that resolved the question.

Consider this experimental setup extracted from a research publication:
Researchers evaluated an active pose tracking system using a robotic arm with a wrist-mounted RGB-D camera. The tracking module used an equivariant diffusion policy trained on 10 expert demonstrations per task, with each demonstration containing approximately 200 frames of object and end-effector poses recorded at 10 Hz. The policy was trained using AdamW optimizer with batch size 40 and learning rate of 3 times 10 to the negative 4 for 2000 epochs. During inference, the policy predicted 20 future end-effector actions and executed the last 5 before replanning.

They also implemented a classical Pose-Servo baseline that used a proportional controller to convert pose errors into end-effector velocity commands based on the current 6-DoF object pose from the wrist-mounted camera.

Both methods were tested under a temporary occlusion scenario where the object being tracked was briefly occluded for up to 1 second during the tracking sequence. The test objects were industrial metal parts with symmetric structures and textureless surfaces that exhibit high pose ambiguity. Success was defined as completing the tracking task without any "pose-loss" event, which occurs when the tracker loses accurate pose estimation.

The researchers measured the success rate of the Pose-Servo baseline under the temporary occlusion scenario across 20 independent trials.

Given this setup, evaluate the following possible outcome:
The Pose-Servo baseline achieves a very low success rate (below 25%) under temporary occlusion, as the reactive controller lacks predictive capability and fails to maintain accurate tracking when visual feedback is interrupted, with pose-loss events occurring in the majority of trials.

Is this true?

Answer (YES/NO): YES